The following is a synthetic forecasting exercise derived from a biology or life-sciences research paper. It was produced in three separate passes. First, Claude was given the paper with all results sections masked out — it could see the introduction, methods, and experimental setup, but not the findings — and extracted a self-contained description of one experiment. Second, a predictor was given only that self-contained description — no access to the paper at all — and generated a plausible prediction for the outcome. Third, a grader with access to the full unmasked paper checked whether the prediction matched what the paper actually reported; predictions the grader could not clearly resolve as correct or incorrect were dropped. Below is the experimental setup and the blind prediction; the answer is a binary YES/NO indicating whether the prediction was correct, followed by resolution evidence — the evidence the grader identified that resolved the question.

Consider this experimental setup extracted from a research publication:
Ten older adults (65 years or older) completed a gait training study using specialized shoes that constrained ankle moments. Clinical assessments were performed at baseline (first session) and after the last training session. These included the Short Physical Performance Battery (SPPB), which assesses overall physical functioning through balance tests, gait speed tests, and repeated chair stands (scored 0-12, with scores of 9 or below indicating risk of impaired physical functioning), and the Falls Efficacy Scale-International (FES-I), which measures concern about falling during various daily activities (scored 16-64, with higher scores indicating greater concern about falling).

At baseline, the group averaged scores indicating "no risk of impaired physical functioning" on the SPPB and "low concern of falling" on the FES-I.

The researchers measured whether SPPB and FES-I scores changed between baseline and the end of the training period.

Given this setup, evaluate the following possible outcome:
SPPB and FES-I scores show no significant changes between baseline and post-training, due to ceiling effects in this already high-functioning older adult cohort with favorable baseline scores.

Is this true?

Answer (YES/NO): YES